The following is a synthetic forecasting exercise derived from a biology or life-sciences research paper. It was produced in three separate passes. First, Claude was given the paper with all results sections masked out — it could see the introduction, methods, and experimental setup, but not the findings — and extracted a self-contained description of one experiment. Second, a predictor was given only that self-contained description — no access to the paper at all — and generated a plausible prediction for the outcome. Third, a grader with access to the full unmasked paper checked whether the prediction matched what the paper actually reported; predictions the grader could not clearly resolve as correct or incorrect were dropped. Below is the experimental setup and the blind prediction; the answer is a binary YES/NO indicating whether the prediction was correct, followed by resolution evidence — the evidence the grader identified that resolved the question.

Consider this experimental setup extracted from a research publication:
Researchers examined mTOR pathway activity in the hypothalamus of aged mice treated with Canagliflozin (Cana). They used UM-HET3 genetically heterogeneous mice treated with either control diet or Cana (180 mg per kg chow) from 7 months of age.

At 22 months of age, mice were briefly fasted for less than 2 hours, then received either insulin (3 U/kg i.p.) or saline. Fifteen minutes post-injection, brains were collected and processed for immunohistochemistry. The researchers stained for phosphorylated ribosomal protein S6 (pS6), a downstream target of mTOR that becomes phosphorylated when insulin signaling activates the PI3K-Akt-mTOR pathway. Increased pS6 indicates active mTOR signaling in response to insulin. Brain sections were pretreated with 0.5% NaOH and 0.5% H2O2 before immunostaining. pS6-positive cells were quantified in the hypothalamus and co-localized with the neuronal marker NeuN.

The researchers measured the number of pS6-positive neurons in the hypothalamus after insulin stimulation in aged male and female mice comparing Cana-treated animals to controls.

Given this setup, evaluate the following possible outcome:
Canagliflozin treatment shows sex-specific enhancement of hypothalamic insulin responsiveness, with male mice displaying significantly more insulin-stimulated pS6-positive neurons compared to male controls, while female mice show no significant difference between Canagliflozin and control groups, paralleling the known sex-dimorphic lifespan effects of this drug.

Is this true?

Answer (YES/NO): NO